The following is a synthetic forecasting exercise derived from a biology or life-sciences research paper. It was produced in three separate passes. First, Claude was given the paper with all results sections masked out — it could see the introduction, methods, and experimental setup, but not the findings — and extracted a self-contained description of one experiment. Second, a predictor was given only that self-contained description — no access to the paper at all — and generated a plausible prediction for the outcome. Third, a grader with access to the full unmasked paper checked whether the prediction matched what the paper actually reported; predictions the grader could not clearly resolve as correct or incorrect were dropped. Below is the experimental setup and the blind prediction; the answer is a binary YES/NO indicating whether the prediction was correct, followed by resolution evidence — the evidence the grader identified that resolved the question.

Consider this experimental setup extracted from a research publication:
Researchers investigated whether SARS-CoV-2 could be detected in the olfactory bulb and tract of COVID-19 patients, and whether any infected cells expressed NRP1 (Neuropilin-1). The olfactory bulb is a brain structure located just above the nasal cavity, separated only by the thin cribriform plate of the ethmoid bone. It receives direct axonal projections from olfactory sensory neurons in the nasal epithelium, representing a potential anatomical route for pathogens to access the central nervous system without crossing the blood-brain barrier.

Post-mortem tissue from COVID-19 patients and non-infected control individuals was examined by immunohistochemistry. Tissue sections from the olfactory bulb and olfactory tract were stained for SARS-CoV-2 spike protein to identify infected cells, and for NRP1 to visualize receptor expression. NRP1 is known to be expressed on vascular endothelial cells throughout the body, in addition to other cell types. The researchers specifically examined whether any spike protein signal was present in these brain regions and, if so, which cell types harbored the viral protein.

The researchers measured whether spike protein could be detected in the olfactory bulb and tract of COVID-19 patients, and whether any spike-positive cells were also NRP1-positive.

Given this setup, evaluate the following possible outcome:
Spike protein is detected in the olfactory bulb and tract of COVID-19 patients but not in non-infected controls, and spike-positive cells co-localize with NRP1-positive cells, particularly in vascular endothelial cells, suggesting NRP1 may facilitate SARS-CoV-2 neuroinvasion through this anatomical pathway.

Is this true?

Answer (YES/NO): YES